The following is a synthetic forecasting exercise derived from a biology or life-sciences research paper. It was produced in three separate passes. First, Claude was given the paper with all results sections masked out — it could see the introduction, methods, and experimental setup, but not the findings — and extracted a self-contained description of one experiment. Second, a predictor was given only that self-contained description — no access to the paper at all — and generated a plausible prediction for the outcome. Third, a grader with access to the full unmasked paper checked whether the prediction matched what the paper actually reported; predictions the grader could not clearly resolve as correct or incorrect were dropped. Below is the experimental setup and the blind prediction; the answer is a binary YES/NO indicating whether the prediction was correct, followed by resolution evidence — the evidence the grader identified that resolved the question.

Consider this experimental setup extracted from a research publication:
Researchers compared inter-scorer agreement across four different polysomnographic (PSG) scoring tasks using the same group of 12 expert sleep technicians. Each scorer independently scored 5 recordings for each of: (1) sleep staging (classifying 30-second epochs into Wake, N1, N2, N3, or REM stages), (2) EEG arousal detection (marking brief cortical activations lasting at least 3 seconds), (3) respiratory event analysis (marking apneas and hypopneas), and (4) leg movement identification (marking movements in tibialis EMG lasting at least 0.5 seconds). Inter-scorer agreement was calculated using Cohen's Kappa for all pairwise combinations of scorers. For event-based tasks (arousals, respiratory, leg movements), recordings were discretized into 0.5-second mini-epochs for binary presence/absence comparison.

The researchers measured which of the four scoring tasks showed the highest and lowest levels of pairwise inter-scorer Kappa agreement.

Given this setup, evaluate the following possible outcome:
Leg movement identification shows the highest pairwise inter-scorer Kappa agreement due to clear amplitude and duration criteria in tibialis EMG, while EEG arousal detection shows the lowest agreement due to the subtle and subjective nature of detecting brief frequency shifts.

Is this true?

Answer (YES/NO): NO